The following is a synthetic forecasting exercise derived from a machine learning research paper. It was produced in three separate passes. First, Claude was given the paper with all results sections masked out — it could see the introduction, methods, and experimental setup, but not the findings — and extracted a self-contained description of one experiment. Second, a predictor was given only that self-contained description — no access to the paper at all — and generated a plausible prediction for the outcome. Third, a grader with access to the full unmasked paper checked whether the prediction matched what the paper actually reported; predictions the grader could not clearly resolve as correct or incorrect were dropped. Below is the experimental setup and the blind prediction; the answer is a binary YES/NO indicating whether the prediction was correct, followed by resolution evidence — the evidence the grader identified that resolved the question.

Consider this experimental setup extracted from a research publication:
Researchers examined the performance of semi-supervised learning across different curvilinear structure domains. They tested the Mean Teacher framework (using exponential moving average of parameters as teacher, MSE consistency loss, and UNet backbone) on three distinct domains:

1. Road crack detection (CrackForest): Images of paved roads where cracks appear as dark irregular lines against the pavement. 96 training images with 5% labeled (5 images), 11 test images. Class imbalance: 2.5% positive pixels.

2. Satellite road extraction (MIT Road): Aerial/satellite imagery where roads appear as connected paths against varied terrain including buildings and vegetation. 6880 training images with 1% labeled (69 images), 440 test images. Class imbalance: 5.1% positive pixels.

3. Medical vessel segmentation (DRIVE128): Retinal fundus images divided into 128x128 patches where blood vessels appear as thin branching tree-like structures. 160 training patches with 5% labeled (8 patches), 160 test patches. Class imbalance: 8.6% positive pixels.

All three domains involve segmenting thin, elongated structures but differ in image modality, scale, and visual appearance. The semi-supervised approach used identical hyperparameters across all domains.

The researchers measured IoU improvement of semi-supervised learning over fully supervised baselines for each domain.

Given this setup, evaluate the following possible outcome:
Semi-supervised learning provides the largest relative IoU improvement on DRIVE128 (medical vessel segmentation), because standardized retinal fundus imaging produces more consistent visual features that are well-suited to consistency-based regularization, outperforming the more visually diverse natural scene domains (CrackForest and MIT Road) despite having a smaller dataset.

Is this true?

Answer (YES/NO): NO